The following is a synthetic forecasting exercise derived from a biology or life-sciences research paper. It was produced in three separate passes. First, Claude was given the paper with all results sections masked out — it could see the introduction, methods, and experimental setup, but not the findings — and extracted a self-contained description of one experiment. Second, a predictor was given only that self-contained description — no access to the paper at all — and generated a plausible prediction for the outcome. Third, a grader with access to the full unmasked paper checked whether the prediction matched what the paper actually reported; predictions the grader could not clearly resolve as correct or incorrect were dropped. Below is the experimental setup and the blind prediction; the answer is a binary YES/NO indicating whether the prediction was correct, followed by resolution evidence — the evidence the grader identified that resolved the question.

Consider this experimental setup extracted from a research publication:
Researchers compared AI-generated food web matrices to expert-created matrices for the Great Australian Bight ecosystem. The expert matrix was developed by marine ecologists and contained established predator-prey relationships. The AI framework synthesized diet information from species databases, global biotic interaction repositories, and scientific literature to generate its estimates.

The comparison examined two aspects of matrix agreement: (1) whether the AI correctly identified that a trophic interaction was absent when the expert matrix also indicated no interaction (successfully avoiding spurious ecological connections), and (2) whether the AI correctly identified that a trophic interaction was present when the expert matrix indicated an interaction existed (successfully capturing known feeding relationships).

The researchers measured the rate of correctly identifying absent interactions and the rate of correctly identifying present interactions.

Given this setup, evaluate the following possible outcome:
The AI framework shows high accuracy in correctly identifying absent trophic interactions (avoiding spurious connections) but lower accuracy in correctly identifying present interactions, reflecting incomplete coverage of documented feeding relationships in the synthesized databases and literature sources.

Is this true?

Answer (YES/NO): YES